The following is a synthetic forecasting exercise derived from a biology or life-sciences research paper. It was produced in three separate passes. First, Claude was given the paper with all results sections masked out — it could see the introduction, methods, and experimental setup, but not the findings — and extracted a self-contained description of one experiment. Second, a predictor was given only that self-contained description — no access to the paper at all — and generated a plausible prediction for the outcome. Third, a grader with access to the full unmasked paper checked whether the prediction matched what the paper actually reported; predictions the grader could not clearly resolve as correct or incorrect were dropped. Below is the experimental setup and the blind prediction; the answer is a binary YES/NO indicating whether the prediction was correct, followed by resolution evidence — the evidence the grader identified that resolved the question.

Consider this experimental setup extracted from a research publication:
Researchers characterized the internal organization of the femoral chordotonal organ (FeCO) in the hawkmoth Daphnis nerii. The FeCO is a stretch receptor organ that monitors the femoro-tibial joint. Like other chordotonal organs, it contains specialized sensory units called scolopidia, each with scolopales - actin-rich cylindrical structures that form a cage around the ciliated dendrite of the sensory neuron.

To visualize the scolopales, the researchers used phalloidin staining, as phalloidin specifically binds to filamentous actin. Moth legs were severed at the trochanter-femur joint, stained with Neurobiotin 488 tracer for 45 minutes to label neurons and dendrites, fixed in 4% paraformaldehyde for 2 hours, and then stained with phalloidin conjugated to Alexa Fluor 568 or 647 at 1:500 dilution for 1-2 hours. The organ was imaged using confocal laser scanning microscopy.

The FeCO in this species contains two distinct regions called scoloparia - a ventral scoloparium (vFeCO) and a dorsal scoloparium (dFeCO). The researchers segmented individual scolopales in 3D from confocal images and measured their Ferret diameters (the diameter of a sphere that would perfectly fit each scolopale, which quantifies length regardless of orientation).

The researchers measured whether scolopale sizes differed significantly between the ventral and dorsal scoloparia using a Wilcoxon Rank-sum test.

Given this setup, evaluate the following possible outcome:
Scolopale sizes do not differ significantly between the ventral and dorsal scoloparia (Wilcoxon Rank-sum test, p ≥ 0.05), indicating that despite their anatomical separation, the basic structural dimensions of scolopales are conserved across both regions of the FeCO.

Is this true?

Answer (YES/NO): NO